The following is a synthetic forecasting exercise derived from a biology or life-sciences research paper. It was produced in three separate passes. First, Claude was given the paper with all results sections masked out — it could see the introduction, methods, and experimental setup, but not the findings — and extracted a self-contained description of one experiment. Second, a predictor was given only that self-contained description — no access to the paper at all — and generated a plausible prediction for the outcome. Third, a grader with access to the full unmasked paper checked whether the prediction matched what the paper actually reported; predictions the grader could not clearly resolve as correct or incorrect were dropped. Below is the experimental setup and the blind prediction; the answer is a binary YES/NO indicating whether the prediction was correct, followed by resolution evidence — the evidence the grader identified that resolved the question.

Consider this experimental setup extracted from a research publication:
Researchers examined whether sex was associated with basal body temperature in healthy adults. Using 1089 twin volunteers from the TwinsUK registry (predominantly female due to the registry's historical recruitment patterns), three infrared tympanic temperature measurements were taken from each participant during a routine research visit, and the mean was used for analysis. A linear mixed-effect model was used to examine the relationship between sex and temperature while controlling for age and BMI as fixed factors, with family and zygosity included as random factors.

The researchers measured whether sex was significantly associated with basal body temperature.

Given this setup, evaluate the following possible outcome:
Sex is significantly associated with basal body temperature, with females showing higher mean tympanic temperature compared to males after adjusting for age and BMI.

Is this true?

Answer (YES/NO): NO